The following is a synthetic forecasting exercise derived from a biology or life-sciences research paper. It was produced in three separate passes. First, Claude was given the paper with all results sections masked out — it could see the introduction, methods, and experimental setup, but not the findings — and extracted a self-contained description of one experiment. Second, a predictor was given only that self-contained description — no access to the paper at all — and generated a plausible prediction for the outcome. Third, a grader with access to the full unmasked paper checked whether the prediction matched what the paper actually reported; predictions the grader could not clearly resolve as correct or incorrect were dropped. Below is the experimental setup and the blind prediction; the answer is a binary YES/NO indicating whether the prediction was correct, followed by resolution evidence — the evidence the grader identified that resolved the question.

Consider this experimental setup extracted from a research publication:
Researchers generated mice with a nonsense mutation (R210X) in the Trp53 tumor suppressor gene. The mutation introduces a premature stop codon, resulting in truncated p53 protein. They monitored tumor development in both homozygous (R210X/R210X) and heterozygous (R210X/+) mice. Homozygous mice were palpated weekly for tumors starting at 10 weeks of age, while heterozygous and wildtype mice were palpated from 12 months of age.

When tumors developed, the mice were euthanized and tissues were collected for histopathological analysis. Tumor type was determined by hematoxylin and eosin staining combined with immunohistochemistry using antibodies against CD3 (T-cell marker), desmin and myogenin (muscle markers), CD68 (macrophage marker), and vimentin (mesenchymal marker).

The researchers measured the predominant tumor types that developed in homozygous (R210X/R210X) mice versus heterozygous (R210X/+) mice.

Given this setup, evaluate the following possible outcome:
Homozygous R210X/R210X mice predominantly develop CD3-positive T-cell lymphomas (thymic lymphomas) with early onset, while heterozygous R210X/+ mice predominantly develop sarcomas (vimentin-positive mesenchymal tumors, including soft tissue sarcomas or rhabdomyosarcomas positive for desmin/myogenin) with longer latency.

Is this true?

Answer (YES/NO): YES